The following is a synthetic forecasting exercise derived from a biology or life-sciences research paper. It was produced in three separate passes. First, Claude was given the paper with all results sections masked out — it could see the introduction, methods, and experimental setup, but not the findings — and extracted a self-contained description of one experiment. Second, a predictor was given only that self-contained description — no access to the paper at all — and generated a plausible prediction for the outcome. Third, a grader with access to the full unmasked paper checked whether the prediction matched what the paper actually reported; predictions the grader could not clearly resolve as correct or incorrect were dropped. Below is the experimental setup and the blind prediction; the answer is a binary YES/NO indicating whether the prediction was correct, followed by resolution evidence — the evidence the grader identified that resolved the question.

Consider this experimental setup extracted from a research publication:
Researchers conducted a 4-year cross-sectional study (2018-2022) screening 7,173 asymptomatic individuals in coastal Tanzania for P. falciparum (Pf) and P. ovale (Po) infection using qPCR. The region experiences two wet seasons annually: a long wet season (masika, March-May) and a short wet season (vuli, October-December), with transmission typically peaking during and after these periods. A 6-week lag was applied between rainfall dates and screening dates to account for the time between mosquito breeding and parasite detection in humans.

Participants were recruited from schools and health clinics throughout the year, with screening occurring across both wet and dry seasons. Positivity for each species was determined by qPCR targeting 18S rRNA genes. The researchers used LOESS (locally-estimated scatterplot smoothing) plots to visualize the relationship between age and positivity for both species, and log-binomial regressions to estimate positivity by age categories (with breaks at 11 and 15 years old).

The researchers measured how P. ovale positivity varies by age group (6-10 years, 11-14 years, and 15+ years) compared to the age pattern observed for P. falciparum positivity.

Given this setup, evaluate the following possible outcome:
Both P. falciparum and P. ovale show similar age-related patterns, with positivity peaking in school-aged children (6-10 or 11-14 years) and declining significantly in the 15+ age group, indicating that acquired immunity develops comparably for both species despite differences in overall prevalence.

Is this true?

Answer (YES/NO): NO